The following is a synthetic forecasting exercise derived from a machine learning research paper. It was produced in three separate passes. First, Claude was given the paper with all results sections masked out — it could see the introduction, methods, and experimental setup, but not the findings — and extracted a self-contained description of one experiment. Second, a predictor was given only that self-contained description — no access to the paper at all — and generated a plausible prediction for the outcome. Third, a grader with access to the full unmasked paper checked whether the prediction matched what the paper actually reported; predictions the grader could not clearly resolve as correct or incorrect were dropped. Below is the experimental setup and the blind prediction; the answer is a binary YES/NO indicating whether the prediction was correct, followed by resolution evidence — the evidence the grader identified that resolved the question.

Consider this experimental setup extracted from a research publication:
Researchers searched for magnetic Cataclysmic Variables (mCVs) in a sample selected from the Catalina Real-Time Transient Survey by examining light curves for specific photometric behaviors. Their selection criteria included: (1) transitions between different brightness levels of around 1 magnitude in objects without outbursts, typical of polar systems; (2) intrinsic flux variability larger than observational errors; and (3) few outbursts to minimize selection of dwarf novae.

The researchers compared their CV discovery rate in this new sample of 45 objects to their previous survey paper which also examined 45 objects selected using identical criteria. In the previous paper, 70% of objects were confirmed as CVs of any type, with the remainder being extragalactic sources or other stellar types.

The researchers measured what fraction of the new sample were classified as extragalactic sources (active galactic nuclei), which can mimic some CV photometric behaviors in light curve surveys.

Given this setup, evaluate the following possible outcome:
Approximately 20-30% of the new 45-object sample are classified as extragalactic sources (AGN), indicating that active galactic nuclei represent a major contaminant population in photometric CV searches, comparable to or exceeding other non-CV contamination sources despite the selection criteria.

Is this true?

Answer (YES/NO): NO